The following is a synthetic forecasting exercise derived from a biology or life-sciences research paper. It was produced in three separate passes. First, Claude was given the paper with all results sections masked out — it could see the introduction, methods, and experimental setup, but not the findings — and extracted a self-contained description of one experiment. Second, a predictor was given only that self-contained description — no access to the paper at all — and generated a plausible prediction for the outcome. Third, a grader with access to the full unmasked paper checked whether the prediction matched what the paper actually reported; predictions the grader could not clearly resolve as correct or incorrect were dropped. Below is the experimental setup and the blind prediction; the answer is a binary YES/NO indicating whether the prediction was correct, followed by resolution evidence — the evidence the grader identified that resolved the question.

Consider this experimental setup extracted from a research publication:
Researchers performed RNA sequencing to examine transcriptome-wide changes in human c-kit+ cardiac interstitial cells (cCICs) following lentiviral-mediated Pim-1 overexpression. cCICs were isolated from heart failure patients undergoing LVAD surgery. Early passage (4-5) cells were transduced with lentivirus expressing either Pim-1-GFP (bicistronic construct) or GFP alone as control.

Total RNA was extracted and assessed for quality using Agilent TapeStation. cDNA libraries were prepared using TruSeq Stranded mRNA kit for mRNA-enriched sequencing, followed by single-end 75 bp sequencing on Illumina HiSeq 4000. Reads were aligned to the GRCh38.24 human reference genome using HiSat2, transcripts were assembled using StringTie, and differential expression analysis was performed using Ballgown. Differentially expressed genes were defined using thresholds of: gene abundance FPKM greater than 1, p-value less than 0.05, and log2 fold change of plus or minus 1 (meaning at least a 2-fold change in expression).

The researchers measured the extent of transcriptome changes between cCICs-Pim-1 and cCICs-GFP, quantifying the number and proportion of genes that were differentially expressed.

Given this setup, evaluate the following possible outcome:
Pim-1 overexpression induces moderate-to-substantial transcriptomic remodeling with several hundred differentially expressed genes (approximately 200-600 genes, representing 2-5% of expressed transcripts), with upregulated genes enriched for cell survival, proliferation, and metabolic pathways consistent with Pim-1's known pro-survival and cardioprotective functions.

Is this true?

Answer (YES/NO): NO